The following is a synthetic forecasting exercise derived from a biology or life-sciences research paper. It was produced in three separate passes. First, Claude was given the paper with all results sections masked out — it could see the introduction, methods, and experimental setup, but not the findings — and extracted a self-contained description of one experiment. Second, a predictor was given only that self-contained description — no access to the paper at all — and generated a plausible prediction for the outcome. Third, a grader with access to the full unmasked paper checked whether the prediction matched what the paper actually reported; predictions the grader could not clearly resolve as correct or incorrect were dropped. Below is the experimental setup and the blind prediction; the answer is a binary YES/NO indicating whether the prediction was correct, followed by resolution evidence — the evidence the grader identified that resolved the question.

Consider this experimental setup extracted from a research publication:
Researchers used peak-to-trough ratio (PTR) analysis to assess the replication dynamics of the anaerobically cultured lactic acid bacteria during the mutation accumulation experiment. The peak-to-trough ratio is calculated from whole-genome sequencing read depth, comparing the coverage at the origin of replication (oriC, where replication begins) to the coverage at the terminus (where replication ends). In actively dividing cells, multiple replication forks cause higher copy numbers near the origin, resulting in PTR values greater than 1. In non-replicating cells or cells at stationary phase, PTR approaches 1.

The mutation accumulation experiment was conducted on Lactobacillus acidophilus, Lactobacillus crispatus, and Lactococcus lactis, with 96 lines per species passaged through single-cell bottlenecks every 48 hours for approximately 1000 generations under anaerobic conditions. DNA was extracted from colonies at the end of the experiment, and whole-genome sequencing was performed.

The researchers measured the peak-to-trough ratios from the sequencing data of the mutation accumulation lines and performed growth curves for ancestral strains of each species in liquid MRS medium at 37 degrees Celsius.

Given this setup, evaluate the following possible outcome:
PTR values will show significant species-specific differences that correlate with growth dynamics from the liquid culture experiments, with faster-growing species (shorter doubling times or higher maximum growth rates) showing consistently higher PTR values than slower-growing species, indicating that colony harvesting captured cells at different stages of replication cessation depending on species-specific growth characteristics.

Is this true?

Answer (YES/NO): NO